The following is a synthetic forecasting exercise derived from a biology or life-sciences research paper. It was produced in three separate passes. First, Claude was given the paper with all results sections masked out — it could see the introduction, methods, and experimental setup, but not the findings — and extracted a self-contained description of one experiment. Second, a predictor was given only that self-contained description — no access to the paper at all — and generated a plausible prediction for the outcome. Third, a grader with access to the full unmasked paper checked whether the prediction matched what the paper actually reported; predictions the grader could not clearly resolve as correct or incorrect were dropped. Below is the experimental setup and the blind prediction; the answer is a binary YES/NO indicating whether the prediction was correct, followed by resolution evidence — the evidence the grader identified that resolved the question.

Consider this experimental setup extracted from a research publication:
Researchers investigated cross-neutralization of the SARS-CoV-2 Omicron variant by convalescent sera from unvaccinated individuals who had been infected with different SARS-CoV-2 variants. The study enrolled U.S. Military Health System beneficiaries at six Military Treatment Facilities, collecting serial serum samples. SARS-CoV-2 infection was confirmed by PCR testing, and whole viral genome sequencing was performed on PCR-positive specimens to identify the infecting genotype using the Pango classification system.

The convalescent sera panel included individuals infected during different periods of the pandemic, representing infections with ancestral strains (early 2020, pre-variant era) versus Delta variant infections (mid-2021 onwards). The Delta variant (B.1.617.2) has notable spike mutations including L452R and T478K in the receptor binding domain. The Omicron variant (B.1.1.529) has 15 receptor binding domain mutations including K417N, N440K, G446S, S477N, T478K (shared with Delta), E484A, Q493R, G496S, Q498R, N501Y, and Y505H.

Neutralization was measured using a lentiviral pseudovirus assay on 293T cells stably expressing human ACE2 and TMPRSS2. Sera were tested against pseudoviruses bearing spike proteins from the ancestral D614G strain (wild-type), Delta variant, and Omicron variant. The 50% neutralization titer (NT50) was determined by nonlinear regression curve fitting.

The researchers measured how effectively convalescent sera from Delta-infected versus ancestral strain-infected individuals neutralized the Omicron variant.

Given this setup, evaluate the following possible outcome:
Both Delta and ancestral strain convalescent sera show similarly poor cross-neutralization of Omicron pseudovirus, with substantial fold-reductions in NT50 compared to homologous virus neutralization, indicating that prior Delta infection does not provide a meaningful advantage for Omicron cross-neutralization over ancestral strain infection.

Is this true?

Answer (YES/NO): NO